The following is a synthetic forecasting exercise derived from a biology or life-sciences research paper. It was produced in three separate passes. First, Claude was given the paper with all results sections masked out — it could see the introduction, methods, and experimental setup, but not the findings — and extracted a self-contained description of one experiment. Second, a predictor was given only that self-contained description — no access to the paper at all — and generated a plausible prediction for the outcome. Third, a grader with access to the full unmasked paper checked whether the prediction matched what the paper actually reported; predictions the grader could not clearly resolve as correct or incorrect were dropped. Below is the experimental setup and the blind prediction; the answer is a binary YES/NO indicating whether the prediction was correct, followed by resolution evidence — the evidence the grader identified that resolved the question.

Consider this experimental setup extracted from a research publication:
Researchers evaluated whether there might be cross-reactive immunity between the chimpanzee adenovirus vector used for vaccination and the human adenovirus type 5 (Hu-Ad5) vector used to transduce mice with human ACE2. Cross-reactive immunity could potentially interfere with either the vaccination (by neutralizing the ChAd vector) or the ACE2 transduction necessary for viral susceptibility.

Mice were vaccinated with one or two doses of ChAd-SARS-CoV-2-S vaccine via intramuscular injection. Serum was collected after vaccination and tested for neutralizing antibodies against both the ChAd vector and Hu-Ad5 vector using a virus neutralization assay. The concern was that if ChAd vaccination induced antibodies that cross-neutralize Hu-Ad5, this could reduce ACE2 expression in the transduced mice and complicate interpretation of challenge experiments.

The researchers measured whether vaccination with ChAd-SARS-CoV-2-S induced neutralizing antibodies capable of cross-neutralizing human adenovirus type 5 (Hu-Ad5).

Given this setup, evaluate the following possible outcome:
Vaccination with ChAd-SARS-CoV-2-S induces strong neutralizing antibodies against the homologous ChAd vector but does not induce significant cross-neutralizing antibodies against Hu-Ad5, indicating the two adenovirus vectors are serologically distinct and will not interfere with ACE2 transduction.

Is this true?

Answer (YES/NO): NO